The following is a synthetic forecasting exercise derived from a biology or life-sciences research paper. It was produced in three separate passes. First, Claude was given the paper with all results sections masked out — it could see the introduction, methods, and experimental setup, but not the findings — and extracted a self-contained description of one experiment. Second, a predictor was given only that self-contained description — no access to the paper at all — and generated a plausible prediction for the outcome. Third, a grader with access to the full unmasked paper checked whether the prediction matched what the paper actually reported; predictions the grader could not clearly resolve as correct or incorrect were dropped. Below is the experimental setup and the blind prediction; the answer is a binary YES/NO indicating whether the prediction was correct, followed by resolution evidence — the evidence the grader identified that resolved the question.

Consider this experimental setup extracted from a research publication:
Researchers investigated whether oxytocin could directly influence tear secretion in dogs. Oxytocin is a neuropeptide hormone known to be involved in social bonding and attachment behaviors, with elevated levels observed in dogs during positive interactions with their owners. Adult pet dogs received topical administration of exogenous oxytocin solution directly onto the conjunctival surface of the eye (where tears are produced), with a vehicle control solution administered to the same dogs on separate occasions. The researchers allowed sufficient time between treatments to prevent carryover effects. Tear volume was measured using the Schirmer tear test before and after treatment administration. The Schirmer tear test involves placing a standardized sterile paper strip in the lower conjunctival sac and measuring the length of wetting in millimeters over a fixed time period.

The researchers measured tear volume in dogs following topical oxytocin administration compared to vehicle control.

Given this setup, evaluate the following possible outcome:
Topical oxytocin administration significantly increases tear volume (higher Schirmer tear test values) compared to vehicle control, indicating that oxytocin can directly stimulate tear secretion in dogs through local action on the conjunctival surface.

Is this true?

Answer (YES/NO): YES